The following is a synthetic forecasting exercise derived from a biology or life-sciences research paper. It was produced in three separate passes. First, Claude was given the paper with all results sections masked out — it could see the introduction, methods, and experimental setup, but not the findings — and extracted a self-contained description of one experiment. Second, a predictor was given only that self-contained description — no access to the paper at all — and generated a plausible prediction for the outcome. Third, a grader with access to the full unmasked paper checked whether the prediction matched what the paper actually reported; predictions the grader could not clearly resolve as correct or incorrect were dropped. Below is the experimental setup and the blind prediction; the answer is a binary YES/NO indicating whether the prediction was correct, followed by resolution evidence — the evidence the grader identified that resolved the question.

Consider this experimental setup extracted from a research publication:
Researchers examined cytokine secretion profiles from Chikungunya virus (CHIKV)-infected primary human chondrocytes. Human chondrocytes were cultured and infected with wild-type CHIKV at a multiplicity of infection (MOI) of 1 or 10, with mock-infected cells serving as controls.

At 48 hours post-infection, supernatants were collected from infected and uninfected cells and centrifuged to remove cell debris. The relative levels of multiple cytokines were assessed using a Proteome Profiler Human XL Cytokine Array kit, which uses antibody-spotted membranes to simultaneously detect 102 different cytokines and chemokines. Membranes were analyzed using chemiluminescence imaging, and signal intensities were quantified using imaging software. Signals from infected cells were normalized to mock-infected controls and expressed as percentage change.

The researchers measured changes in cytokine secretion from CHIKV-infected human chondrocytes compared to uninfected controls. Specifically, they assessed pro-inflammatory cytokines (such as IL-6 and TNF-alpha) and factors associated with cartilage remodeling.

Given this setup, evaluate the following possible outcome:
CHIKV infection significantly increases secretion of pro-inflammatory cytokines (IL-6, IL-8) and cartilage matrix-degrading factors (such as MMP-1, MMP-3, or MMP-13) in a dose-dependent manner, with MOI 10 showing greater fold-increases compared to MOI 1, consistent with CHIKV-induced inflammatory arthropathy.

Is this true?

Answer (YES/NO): NO